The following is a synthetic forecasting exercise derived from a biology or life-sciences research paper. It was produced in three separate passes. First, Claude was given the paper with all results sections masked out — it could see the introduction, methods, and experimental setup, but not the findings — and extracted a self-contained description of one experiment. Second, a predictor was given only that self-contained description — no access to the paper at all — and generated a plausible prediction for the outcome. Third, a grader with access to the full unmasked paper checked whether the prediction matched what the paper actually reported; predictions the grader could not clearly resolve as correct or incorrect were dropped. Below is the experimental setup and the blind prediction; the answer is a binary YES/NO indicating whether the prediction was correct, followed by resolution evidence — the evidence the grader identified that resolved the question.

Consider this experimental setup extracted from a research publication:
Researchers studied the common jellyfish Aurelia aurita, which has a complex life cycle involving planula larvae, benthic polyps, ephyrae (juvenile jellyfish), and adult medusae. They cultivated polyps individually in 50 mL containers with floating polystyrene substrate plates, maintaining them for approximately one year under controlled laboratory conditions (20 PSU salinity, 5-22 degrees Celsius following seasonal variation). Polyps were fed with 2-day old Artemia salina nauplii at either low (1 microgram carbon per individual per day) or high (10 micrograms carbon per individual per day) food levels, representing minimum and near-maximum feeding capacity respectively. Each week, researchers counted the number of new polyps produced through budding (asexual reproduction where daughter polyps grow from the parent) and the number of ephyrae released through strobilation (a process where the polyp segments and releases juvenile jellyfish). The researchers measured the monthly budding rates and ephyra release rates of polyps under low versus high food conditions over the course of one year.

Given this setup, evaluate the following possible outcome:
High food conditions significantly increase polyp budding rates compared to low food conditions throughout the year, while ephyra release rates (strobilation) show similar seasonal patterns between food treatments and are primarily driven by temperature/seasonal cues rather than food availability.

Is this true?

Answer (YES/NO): NO